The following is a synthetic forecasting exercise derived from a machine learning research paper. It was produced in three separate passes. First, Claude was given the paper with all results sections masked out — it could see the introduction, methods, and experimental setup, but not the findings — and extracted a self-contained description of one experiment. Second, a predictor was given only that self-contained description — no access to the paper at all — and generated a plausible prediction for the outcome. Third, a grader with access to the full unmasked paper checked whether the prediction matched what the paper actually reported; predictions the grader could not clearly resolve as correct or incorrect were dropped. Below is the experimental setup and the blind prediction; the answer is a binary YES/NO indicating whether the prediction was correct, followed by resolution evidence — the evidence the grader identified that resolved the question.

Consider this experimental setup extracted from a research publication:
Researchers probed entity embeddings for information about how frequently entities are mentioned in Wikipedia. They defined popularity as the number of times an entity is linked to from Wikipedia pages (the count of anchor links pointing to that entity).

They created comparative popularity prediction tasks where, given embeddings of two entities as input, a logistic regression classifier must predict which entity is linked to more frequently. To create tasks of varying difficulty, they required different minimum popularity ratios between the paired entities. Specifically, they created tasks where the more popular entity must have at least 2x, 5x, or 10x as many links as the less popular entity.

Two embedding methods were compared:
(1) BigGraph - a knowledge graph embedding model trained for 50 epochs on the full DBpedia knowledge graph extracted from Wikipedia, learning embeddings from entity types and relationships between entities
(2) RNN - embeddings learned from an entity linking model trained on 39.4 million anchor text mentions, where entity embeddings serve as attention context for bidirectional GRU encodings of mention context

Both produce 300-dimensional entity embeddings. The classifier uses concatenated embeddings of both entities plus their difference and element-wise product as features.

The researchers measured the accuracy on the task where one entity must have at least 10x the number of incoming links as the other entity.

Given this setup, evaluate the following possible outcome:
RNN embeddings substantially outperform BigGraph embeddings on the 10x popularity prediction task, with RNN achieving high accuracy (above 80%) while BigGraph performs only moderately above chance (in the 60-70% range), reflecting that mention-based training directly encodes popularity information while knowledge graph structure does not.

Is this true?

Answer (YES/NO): NO